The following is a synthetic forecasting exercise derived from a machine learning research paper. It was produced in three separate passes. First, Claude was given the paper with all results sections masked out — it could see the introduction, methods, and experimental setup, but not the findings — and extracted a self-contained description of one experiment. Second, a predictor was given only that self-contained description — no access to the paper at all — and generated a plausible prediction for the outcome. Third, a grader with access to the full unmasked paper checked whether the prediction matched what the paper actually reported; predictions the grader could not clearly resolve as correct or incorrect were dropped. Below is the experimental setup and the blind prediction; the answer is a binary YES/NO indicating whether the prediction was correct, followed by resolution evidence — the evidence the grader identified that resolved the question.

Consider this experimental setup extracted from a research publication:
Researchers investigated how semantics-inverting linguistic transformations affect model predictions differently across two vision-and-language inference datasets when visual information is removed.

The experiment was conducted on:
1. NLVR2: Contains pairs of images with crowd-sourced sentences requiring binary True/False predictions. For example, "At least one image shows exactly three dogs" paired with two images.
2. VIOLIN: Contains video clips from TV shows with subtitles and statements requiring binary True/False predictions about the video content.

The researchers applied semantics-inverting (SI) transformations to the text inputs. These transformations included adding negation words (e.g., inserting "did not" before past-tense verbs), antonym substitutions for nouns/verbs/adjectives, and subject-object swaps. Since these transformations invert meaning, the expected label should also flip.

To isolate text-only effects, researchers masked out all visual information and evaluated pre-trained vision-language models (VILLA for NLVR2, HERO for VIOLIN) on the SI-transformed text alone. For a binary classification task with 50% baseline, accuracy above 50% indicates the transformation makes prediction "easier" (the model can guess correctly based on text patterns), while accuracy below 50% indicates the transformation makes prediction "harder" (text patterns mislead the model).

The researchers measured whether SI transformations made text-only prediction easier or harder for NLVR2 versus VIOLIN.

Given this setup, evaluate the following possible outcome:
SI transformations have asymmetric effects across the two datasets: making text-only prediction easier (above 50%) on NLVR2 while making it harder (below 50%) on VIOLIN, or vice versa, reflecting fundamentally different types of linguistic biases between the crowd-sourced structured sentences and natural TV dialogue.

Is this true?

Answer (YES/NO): YES